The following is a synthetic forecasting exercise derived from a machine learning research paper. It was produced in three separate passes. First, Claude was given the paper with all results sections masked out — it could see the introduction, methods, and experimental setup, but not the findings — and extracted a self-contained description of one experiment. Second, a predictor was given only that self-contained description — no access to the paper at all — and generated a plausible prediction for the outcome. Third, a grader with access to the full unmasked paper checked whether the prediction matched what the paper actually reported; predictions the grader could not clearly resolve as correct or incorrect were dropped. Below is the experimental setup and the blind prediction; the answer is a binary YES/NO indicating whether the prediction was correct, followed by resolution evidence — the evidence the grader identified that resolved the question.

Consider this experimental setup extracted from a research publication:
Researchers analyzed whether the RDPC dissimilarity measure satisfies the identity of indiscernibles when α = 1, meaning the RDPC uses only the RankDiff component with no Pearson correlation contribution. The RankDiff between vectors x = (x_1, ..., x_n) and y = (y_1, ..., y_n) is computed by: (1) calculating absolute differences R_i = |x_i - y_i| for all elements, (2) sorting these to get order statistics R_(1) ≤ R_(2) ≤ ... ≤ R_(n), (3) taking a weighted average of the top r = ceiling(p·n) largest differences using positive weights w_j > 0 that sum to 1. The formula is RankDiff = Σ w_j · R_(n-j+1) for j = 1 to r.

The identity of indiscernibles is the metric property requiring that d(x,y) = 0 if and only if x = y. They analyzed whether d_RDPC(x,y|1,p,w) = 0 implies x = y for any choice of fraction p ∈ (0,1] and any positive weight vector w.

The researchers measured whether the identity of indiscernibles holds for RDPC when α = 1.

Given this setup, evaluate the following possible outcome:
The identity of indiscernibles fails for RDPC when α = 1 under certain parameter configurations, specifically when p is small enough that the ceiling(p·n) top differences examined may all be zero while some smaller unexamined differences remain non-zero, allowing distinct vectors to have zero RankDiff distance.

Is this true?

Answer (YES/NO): NO